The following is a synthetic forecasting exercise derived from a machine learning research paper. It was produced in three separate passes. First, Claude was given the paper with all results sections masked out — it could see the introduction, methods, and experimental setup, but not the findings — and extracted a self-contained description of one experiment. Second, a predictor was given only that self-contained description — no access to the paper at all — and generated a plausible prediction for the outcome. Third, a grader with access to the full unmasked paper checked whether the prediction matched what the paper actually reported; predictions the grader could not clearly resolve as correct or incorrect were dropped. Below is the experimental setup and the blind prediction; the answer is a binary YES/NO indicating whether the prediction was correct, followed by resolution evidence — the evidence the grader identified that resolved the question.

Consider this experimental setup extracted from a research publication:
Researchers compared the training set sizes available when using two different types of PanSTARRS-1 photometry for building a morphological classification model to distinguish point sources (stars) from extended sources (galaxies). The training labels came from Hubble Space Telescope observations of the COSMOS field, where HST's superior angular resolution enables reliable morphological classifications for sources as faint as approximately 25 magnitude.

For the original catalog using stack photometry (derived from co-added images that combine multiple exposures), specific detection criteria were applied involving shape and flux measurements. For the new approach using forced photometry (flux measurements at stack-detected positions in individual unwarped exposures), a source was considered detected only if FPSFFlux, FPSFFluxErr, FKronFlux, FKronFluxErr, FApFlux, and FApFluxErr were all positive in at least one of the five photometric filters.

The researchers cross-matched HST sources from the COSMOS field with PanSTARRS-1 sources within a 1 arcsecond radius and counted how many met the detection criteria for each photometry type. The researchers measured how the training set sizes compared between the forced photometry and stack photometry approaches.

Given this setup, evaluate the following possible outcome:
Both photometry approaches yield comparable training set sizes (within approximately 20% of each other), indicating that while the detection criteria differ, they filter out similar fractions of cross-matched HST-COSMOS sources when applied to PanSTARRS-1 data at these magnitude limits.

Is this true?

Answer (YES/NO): YES